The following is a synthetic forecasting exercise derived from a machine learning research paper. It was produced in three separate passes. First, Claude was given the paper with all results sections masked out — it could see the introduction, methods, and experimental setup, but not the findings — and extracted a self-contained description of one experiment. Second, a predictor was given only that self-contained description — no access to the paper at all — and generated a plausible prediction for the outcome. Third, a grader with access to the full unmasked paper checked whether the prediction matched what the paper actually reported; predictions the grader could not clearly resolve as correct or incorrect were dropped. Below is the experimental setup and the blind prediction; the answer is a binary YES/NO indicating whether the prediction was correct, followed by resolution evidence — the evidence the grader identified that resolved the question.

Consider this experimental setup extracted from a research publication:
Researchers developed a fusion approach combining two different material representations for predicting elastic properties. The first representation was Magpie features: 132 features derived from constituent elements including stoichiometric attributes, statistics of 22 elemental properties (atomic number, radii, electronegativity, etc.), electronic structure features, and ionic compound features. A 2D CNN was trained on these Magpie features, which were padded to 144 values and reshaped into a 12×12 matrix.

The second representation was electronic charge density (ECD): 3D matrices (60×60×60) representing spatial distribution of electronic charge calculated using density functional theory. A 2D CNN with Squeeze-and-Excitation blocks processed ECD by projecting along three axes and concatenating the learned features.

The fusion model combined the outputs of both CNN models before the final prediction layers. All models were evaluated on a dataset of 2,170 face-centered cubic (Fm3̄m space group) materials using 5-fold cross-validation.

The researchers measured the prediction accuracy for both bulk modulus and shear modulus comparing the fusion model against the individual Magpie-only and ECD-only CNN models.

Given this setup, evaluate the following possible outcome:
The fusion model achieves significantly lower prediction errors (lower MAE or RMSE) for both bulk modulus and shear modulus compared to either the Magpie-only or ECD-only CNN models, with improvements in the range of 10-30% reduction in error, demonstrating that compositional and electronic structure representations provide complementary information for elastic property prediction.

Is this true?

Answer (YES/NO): NO